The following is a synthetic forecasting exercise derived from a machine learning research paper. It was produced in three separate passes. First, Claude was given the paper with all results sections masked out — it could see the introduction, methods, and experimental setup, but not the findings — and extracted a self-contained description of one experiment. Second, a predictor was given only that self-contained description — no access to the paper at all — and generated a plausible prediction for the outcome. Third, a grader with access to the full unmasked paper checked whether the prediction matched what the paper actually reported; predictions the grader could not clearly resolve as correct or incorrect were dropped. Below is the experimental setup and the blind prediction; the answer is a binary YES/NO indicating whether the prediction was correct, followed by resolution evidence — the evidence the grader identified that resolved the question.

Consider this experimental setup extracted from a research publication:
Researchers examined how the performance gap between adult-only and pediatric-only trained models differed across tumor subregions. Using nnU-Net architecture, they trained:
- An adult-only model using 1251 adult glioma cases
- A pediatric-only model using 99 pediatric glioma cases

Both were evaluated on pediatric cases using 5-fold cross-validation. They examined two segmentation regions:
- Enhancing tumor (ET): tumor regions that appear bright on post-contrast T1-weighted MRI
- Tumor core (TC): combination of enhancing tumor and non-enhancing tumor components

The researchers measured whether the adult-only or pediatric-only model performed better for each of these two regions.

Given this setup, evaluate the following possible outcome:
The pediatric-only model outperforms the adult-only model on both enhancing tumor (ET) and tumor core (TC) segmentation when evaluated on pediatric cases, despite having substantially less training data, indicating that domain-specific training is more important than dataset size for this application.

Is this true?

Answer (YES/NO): NO